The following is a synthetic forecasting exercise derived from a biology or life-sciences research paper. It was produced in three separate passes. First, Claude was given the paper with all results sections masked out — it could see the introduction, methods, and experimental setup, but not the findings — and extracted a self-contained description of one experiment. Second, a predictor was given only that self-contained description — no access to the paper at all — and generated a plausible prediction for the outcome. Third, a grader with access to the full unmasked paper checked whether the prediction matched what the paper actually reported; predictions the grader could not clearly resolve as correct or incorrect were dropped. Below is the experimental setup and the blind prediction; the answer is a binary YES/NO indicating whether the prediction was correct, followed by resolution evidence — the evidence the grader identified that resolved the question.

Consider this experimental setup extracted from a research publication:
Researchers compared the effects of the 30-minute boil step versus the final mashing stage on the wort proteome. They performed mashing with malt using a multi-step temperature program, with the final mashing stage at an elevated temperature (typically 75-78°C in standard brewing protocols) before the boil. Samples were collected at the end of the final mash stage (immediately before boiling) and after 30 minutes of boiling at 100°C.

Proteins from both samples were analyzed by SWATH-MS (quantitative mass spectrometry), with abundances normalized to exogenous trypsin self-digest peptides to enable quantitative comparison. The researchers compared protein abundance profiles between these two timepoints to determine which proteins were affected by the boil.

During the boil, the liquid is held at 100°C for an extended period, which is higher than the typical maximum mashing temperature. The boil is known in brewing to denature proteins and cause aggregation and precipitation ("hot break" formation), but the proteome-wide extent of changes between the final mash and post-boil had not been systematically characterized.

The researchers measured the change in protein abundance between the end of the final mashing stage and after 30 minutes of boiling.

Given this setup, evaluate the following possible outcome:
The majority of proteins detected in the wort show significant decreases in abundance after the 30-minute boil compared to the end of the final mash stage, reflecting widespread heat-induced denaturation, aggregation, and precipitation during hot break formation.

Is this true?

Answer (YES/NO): YES